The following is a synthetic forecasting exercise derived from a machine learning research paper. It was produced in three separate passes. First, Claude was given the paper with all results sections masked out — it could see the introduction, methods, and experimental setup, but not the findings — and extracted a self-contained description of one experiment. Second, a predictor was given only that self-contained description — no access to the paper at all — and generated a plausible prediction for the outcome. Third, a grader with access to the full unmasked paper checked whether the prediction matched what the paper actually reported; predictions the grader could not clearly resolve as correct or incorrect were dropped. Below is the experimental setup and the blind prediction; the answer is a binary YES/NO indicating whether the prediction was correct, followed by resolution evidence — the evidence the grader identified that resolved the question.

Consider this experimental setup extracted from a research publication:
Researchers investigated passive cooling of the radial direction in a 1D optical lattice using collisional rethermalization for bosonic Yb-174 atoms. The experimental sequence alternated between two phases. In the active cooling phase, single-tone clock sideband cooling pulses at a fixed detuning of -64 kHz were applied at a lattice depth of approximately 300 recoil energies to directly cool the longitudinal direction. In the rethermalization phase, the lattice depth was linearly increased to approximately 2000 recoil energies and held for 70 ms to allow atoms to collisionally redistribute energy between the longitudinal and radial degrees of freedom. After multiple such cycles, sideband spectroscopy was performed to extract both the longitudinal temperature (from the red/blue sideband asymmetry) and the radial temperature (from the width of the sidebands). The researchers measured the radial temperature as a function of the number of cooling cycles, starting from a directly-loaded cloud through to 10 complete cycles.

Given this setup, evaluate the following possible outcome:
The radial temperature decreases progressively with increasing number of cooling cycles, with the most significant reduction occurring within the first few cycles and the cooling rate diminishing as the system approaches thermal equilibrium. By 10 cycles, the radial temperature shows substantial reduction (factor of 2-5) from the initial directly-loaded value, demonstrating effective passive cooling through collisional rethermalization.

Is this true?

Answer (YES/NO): NO